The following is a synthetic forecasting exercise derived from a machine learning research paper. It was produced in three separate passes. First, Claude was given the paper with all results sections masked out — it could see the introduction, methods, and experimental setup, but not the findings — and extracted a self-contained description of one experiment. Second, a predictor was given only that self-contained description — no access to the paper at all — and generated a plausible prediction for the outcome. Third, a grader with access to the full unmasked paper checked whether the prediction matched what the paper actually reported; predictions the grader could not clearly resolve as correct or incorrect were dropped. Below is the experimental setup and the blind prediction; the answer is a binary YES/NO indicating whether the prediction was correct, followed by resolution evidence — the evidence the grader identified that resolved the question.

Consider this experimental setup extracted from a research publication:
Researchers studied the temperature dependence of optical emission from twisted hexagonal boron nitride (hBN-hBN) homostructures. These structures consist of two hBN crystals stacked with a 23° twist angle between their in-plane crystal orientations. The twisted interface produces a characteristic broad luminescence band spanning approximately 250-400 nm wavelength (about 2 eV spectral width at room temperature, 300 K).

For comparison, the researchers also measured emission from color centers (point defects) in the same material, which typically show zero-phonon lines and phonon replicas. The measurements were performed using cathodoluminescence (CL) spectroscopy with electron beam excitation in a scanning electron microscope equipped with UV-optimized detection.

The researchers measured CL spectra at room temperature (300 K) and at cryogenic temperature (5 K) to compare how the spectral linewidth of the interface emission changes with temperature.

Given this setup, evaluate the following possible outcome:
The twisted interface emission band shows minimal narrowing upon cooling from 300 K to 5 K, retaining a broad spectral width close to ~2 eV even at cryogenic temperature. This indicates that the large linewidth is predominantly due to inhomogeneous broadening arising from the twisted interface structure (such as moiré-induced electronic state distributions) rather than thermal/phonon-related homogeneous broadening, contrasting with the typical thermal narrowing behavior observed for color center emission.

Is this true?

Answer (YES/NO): YES